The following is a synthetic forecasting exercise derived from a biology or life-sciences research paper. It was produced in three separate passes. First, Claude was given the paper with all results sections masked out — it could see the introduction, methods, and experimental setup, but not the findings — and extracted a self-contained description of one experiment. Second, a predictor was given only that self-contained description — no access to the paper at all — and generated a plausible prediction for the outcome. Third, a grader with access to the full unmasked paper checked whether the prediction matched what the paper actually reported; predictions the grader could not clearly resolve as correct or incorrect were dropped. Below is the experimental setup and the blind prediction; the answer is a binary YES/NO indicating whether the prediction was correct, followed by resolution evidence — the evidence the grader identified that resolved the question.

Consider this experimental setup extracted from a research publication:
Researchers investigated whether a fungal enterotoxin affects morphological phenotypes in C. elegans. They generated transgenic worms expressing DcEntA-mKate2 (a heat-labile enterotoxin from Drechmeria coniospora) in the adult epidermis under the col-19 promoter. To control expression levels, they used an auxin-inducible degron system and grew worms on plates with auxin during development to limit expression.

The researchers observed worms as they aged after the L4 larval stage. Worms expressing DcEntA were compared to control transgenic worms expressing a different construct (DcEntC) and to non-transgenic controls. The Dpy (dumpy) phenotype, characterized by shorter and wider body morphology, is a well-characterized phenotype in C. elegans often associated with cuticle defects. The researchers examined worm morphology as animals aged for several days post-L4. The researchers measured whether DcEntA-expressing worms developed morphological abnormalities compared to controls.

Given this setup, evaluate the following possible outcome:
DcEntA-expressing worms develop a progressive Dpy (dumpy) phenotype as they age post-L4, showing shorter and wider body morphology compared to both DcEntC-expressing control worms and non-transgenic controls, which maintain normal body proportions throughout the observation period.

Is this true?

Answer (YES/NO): YES